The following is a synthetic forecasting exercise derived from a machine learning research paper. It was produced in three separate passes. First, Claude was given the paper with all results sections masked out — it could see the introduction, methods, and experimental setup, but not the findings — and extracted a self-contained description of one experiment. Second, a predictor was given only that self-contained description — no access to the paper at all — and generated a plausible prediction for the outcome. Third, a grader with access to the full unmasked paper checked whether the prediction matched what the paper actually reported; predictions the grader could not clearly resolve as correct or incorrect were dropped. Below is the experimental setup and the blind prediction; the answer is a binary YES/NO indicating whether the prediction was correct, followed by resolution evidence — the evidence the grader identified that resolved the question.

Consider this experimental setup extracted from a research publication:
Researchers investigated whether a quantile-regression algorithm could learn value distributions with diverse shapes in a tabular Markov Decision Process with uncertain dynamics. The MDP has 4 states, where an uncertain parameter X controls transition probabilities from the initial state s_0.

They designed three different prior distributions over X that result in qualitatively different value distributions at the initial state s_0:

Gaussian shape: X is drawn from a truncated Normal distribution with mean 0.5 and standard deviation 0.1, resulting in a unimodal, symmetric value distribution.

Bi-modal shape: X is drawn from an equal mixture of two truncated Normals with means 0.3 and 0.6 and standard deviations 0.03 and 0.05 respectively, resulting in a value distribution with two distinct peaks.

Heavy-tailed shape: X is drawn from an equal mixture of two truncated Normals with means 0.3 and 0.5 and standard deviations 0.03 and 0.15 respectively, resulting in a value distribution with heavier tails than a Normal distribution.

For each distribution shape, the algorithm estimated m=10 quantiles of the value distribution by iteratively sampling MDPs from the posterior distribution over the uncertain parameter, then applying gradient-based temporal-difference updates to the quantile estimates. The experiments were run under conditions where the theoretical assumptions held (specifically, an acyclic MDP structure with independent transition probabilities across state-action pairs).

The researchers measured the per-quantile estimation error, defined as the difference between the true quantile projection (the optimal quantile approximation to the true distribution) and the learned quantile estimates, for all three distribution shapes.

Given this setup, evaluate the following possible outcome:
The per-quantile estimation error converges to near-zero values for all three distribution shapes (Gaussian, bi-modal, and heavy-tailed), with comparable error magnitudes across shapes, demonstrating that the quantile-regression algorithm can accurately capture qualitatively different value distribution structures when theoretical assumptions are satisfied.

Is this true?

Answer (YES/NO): YES